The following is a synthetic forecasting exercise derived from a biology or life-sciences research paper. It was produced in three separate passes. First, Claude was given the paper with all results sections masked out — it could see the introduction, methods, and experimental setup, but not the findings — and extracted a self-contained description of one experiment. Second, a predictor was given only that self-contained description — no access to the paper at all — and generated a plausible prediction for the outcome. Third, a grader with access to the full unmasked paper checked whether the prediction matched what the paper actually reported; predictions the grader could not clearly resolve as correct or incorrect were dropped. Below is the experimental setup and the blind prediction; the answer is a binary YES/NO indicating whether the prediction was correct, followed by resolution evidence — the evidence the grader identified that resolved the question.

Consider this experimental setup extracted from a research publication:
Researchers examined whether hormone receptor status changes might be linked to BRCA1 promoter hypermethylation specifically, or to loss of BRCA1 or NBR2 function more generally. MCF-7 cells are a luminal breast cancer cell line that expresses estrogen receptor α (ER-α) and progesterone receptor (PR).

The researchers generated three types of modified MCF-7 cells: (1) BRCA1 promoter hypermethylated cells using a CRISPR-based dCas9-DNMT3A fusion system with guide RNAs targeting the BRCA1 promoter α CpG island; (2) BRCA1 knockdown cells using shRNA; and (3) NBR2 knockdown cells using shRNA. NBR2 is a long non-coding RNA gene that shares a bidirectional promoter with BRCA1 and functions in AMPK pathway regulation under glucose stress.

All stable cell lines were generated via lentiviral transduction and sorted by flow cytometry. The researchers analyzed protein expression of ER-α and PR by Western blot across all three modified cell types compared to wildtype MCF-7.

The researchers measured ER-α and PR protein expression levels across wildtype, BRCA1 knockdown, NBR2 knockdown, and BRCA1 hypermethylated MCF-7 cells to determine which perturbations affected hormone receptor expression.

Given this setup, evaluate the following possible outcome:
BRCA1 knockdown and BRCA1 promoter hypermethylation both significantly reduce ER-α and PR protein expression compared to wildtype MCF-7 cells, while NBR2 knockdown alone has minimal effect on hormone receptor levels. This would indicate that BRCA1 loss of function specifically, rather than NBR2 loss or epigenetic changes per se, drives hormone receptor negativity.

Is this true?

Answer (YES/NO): NO